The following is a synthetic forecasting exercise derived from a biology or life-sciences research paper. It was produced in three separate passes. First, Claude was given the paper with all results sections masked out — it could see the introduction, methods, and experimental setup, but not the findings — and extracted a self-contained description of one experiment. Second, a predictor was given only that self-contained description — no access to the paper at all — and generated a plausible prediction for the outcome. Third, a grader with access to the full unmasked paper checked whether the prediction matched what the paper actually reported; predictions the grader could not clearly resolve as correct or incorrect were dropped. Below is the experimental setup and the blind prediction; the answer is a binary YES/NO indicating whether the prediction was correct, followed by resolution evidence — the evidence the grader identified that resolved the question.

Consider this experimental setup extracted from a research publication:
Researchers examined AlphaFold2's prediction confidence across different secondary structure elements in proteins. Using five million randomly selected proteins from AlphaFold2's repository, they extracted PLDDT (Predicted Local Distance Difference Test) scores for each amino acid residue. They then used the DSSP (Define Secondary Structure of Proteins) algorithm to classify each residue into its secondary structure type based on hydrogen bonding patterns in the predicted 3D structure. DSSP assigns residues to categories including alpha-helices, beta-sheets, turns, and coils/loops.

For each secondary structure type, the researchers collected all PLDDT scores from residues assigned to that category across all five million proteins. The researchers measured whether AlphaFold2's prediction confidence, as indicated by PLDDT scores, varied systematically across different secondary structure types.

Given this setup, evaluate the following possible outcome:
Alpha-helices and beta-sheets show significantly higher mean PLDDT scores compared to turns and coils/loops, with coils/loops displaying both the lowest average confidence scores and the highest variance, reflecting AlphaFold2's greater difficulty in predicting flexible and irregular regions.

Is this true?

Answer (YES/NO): YES